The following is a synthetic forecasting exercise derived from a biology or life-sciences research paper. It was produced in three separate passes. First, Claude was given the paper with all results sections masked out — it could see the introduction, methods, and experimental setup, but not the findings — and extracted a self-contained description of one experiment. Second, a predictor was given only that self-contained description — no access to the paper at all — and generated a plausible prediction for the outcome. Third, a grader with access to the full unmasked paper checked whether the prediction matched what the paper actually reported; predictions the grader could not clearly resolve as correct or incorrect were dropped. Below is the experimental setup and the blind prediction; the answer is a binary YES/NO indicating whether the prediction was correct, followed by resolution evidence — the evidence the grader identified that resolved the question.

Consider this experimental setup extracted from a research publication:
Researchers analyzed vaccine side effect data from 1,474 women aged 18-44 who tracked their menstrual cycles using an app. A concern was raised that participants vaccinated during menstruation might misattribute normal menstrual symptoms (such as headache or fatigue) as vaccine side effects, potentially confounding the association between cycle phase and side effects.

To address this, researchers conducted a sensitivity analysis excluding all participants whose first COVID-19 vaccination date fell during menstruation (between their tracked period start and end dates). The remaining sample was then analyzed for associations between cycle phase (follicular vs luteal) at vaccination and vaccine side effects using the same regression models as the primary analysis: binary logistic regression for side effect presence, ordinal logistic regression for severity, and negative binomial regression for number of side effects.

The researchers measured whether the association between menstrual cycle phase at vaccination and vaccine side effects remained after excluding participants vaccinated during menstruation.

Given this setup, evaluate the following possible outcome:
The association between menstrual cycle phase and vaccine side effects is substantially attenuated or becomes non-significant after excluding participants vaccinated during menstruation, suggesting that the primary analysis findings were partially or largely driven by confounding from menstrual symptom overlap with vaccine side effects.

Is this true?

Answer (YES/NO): NO